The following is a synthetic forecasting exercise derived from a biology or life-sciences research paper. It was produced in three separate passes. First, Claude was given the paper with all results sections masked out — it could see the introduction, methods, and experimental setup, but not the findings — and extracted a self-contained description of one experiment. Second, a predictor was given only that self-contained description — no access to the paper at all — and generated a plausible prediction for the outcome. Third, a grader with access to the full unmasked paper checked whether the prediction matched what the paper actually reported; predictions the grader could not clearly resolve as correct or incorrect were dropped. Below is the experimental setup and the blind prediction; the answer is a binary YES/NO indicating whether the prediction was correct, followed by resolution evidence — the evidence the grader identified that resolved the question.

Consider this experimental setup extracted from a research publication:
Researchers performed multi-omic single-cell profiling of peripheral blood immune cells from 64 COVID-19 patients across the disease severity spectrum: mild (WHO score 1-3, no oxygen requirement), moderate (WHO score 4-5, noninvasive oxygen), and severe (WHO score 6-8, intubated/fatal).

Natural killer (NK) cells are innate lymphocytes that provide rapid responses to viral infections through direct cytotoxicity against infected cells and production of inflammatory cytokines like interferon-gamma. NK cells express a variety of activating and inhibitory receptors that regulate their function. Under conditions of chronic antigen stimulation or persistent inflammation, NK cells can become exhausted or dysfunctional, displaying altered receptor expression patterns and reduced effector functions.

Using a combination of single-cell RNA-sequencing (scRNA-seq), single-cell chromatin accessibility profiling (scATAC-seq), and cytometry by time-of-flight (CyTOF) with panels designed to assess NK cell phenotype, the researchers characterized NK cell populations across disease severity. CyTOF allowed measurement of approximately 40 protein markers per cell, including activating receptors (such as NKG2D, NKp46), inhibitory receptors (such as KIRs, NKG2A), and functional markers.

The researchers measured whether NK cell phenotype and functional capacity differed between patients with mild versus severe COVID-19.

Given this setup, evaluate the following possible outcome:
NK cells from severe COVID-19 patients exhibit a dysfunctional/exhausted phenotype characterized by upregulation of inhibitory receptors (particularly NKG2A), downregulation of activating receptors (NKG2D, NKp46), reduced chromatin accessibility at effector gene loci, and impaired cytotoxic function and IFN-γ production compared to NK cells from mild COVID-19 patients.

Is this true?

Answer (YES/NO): NO